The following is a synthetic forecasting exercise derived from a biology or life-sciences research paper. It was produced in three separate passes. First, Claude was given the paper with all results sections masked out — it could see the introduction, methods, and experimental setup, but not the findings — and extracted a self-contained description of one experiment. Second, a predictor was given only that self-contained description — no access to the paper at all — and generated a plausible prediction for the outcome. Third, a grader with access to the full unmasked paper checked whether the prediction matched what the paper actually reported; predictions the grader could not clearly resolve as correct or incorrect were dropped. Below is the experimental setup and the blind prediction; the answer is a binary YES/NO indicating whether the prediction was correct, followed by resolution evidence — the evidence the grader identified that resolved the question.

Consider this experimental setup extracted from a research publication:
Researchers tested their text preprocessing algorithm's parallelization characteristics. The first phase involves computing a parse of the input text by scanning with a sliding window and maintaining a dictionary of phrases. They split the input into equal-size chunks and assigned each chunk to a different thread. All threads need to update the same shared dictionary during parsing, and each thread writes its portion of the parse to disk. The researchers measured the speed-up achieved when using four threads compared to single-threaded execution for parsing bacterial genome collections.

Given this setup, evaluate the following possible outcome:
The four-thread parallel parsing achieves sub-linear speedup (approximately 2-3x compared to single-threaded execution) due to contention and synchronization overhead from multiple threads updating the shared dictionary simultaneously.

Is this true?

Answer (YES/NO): YES